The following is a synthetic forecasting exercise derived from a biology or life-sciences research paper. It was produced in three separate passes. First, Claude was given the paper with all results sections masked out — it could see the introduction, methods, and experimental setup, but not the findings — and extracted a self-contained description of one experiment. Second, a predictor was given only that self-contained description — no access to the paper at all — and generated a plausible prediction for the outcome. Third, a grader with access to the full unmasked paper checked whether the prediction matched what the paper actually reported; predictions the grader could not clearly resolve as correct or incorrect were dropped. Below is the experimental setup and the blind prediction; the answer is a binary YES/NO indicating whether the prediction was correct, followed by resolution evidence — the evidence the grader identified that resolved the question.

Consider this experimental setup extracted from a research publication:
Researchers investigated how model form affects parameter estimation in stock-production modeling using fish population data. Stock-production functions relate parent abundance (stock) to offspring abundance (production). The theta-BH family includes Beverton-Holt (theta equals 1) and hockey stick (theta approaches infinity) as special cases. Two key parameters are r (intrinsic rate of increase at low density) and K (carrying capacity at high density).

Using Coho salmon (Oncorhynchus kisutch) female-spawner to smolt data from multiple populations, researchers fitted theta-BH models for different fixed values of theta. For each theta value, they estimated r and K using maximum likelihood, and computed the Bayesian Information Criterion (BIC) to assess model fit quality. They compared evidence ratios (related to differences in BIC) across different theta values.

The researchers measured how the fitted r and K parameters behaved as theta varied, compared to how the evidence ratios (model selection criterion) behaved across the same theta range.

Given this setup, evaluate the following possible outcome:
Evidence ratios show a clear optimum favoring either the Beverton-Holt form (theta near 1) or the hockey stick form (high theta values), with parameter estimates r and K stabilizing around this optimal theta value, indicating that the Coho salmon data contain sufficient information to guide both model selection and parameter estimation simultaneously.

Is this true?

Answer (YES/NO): NO